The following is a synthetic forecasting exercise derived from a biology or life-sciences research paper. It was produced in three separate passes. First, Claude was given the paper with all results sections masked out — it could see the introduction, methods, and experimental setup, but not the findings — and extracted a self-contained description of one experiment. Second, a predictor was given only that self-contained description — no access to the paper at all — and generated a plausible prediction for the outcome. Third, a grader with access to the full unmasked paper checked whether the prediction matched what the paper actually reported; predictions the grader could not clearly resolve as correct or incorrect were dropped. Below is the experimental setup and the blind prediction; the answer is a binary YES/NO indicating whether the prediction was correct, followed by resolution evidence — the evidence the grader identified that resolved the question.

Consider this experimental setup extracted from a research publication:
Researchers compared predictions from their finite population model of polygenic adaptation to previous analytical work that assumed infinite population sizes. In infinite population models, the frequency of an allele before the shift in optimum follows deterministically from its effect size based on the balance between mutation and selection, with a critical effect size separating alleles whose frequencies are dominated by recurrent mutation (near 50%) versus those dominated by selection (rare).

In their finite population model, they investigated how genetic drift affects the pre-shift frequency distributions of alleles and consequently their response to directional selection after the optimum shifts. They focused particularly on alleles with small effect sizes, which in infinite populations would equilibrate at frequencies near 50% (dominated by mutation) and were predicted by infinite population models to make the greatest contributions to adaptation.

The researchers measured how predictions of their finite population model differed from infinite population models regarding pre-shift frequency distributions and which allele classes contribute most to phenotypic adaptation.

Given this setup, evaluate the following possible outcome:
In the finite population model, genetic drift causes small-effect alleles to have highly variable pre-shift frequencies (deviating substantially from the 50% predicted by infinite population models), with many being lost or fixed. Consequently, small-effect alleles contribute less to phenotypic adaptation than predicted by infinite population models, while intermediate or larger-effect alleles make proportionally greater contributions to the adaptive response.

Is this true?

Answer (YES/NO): YES